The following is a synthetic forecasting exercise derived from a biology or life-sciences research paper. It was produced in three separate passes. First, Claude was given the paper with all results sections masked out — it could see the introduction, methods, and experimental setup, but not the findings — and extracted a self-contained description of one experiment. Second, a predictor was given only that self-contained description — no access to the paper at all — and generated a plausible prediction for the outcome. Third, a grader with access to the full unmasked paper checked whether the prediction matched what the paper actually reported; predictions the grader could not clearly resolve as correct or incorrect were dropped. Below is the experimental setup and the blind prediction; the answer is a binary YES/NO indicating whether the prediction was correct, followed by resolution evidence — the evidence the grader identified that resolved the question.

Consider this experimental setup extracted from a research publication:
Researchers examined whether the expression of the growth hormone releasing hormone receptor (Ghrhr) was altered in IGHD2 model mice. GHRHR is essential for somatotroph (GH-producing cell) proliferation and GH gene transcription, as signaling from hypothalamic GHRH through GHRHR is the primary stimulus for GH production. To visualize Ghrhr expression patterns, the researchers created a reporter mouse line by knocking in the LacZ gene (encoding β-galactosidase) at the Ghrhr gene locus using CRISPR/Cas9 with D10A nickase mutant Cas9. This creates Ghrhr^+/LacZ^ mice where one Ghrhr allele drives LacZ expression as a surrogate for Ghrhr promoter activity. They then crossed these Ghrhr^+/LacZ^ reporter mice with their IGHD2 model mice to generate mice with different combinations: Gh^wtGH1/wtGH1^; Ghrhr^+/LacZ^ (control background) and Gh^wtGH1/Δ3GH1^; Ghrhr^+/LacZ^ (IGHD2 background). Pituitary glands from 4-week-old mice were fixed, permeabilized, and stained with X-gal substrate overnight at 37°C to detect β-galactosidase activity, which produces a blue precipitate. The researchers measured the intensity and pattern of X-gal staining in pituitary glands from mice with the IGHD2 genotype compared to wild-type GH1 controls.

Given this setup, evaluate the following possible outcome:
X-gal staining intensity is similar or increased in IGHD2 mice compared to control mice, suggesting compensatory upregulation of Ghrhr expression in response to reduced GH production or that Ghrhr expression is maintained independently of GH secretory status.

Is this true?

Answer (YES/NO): NO